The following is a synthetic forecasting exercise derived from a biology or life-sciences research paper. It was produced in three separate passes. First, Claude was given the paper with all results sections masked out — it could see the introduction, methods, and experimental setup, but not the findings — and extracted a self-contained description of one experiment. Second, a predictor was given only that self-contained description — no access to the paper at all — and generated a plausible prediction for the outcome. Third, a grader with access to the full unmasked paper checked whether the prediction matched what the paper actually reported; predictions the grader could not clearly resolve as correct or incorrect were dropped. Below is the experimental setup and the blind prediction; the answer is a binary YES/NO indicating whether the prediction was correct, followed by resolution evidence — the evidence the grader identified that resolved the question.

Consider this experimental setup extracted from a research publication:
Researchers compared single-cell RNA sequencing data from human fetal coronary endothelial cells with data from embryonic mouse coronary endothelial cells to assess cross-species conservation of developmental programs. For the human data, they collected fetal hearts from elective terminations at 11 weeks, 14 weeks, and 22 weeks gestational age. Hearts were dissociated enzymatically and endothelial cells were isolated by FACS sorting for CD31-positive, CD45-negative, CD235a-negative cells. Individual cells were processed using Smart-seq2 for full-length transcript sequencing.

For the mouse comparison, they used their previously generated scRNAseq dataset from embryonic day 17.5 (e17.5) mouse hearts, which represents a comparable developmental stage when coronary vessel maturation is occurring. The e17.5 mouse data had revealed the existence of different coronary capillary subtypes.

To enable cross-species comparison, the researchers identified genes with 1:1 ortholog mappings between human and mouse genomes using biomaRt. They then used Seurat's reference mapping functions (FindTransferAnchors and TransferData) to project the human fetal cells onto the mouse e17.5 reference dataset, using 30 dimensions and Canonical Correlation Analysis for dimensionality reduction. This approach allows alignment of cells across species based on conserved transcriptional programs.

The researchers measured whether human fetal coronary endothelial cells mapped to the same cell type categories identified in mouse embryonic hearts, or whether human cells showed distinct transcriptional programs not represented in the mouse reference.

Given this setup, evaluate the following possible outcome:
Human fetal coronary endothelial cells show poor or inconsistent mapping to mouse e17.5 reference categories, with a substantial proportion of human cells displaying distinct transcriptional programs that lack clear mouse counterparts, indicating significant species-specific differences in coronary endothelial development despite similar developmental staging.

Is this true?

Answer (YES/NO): NO